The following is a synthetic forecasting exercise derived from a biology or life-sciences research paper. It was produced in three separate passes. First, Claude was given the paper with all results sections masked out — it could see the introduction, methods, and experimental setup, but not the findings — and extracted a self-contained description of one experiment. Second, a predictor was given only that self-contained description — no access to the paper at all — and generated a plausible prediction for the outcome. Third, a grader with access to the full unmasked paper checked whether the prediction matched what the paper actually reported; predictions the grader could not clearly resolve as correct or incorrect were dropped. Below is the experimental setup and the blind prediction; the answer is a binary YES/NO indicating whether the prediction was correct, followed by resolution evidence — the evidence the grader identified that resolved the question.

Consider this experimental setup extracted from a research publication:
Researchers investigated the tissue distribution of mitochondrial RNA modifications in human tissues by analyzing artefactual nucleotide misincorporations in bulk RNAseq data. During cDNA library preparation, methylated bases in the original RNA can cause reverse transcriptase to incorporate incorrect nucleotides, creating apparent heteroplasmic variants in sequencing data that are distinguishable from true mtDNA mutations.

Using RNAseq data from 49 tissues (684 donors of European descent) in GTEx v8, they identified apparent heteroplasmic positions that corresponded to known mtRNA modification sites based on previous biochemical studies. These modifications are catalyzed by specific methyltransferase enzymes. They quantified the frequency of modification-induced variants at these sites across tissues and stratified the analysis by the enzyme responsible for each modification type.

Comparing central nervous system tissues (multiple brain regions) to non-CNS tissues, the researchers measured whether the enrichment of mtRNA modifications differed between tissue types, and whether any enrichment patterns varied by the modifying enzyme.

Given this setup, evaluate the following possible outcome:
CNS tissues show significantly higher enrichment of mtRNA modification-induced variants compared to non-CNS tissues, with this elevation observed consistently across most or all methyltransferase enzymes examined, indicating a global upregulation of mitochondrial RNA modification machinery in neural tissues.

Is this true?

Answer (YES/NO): NO